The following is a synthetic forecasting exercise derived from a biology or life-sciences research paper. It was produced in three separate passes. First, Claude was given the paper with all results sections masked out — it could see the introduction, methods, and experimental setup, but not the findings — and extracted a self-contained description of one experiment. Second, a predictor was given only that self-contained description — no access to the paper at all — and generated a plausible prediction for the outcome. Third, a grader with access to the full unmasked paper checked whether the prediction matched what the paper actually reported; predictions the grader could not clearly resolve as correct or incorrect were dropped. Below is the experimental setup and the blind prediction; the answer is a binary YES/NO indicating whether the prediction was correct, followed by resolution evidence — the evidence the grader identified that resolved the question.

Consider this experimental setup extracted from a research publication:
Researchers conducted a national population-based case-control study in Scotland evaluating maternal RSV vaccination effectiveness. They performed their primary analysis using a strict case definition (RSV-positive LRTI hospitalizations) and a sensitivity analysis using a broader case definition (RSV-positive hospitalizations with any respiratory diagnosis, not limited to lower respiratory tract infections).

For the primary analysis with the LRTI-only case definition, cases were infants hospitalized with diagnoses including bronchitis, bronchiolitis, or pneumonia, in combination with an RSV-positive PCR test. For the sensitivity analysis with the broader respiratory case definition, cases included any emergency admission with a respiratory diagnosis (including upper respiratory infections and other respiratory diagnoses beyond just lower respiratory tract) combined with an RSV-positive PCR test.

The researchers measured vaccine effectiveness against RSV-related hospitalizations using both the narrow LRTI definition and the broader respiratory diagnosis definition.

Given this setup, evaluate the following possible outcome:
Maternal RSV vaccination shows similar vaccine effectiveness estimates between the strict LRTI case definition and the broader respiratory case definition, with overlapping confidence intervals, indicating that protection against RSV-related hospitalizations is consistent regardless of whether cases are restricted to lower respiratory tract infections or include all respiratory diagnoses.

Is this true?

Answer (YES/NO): YES